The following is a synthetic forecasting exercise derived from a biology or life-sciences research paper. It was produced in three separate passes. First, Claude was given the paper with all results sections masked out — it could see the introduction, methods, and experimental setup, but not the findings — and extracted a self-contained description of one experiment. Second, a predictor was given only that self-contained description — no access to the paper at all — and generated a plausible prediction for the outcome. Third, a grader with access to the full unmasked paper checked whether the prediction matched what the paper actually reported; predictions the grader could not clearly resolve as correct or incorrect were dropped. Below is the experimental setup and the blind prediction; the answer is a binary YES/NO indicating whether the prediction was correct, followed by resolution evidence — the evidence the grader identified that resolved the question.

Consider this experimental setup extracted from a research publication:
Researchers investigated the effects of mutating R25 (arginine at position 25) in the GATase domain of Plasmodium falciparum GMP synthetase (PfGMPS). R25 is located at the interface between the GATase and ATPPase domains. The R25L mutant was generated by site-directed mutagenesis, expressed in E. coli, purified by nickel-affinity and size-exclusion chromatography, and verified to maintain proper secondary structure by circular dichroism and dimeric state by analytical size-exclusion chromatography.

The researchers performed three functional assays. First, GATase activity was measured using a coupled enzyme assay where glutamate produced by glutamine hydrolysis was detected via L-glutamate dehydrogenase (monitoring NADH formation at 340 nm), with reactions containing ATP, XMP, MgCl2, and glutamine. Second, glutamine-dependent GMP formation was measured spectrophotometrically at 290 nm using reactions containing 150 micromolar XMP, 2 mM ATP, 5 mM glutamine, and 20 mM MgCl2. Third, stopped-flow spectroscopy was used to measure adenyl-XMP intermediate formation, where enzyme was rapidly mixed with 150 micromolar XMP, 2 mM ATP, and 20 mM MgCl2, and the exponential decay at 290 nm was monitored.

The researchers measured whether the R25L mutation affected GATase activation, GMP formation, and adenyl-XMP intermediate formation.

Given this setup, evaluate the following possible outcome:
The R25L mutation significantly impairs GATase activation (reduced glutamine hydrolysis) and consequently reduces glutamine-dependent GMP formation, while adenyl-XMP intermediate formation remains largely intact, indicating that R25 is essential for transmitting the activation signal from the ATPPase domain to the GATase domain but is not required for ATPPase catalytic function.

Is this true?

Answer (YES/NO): NO